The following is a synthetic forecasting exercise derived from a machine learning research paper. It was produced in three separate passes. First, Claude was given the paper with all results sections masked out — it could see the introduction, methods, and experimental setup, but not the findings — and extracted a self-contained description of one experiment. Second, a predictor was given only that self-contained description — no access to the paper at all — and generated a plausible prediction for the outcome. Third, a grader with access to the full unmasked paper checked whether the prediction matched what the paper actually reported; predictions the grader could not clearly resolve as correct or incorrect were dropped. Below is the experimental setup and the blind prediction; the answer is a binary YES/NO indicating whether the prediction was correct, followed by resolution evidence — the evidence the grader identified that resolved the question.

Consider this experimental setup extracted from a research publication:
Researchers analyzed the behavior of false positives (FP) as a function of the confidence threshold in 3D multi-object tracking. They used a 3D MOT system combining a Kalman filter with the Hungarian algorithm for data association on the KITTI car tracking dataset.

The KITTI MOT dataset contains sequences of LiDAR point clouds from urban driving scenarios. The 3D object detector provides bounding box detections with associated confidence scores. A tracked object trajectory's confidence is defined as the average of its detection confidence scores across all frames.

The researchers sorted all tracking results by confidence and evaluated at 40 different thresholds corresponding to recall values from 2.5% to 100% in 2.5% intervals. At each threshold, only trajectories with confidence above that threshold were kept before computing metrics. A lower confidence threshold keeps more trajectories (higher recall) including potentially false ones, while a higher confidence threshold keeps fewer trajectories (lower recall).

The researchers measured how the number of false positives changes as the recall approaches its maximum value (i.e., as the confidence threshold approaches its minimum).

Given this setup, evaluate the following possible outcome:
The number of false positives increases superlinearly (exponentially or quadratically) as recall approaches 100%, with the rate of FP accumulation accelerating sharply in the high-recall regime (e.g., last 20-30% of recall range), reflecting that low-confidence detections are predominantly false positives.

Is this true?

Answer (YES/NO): YES